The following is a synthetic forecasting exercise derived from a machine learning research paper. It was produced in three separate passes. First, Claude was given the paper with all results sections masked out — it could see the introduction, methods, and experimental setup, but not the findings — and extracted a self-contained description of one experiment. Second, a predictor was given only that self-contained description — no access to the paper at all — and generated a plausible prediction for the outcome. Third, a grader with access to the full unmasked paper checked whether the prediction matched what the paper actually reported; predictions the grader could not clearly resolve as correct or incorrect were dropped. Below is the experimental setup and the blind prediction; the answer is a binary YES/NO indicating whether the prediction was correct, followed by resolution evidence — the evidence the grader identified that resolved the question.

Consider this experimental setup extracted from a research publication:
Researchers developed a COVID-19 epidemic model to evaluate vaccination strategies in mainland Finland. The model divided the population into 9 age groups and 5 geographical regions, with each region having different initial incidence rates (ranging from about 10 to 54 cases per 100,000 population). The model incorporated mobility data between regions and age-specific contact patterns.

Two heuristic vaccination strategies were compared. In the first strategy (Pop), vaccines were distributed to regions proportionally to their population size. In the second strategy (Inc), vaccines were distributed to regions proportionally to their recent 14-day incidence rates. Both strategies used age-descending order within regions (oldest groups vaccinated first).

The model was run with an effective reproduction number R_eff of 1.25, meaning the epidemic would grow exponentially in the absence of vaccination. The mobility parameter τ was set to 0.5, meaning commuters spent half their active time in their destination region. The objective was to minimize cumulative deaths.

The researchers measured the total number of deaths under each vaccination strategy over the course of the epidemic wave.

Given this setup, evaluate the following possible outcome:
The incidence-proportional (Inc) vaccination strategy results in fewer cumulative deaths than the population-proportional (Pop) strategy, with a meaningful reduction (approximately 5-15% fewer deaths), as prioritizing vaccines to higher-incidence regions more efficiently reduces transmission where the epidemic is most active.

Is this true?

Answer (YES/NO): NO